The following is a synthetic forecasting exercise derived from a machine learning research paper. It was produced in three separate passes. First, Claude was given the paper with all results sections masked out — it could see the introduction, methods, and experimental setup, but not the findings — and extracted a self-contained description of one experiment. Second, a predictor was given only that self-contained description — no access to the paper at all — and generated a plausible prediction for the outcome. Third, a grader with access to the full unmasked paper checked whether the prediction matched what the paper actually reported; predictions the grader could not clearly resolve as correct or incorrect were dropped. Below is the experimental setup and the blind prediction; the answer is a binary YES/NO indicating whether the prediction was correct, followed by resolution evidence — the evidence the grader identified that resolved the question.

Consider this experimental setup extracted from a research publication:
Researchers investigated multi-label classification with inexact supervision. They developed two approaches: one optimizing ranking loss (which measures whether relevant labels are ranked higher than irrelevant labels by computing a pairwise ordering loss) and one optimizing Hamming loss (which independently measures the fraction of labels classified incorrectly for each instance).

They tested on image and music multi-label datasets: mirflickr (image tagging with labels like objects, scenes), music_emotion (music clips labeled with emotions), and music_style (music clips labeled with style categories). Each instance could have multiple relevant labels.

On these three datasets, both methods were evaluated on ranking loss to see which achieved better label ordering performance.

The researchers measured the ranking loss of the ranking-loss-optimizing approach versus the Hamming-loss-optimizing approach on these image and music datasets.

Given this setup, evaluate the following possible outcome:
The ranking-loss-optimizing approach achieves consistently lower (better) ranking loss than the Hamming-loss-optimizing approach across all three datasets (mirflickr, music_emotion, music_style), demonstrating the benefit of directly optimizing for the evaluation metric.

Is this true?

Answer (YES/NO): NO